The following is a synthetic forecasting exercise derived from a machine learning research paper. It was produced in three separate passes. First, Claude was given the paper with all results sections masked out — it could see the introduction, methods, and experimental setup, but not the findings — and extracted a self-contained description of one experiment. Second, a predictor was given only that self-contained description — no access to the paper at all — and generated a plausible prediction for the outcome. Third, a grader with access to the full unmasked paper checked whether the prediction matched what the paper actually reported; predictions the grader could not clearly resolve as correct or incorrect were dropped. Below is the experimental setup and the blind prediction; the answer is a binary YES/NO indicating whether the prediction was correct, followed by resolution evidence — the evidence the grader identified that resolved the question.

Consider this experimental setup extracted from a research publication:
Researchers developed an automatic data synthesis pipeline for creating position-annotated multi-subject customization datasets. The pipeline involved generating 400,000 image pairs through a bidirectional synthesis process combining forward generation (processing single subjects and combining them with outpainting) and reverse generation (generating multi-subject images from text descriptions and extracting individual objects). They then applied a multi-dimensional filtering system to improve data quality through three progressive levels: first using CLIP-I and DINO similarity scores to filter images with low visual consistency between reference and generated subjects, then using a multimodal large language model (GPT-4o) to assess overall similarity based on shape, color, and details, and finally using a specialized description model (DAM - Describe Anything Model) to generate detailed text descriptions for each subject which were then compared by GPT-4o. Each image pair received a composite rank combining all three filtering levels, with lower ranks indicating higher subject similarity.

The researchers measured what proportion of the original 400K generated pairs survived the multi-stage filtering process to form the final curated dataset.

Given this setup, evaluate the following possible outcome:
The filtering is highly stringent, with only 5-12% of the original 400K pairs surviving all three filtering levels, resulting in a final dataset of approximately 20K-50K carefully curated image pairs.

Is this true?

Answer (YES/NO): NO